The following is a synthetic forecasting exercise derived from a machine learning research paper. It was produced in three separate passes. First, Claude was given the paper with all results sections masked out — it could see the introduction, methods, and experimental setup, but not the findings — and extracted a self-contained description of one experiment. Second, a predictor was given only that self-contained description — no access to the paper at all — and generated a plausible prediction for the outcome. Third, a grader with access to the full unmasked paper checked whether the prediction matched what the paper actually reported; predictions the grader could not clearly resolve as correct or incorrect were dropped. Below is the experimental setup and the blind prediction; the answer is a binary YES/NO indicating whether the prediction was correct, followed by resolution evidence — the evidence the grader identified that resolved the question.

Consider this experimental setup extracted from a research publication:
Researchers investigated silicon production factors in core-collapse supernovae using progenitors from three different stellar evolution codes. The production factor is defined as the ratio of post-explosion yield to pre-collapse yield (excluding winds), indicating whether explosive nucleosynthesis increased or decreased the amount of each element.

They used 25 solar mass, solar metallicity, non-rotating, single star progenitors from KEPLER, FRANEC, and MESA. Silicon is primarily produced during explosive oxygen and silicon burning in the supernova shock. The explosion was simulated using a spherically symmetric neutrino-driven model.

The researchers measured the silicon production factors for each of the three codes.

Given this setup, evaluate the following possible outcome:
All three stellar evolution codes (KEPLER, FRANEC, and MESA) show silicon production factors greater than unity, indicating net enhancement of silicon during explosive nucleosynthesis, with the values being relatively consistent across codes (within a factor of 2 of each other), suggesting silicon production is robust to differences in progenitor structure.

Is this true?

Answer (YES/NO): NO